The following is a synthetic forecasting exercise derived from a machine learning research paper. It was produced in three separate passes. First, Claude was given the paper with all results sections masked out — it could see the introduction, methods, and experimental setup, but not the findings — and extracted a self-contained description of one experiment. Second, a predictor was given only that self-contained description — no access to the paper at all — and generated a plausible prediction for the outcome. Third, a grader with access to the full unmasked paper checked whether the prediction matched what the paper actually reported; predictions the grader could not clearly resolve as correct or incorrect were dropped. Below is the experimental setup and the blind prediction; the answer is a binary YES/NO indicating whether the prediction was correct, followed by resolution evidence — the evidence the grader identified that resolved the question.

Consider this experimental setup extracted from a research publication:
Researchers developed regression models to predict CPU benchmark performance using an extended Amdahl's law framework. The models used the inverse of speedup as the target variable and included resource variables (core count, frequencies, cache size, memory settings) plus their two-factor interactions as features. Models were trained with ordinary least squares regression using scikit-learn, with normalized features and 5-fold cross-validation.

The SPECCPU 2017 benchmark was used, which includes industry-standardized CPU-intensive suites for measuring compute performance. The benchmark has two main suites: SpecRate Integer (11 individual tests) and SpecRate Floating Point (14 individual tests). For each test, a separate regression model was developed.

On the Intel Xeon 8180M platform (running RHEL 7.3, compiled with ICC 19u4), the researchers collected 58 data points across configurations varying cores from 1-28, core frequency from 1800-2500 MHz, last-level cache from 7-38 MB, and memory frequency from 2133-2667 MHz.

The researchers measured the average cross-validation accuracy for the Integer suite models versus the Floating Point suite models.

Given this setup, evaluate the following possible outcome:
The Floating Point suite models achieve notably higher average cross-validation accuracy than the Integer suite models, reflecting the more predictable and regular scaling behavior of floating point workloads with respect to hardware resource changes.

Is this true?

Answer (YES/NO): NO